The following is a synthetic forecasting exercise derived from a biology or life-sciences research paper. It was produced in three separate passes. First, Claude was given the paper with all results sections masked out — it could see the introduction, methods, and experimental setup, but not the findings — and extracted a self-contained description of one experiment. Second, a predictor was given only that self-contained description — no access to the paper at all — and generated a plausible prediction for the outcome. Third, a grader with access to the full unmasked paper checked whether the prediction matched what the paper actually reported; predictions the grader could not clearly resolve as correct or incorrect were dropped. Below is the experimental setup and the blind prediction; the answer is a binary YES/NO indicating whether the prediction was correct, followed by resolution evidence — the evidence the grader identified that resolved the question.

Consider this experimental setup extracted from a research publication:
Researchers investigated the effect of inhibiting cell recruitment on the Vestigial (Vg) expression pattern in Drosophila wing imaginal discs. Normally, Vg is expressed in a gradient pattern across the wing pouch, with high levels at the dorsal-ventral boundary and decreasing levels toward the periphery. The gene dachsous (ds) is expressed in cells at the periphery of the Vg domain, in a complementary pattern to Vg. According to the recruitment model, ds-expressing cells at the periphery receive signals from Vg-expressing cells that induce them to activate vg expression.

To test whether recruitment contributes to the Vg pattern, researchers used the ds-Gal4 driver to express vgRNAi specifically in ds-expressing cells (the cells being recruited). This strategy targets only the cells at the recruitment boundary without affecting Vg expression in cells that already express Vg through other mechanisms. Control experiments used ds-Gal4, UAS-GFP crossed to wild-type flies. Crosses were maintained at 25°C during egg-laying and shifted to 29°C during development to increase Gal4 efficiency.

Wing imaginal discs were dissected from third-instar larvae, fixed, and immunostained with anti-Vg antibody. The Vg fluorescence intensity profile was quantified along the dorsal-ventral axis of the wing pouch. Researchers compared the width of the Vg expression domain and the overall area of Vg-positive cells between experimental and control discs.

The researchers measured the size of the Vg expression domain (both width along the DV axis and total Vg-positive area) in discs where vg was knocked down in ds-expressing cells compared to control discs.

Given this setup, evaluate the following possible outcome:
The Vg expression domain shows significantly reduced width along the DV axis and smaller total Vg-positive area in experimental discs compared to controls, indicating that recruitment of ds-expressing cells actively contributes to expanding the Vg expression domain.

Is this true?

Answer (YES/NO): YES